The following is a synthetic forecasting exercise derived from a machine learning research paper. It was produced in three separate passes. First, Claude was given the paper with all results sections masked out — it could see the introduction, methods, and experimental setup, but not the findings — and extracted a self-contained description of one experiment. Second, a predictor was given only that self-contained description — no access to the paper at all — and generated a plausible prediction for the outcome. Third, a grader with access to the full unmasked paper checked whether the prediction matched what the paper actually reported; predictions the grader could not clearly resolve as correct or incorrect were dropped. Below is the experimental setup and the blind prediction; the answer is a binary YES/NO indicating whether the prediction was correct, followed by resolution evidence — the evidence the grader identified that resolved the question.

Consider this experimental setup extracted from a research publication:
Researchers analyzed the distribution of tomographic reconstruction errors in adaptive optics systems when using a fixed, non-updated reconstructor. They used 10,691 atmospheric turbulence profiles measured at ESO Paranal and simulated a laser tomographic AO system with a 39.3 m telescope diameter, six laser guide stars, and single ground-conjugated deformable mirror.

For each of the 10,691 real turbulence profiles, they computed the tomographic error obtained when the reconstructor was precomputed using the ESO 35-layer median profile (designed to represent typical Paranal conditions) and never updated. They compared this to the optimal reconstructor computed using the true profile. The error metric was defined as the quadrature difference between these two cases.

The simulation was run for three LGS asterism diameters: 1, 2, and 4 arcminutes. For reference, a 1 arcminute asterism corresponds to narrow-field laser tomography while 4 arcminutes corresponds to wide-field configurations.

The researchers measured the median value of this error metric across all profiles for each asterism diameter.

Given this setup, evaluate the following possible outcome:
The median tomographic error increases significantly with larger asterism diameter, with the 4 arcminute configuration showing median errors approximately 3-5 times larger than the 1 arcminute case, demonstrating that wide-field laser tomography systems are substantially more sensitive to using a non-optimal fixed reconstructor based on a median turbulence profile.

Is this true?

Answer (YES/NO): YES